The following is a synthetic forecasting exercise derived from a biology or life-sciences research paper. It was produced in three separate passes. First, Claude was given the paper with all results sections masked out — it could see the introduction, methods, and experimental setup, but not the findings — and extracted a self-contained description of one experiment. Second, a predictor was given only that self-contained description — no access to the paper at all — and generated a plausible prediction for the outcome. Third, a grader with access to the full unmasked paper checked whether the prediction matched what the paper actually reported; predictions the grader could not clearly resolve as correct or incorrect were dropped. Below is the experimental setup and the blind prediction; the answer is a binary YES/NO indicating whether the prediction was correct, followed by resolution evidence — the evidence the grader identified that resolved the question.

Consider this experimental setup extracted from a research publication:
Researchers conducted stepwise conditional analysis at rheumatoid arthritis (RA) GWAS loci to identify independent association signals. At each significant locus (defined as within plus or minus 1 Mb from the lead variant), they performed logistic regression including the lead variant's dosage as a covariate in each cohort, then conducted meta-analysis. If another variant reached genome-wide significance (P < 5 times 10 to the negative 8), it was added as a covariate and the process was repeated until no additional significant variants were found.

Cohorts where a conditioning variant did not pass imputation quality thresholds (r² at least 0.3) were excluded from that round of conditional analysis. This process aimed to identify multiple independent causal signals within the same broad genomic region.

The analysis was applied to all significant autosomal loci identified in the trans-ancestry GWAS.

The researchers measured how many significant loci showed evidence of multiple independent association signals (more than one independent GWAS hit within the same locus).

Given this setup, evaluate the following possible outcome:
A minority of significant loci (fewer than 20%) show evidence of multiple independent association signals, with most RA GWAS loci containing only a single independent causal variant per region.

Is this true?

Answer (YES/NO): YES